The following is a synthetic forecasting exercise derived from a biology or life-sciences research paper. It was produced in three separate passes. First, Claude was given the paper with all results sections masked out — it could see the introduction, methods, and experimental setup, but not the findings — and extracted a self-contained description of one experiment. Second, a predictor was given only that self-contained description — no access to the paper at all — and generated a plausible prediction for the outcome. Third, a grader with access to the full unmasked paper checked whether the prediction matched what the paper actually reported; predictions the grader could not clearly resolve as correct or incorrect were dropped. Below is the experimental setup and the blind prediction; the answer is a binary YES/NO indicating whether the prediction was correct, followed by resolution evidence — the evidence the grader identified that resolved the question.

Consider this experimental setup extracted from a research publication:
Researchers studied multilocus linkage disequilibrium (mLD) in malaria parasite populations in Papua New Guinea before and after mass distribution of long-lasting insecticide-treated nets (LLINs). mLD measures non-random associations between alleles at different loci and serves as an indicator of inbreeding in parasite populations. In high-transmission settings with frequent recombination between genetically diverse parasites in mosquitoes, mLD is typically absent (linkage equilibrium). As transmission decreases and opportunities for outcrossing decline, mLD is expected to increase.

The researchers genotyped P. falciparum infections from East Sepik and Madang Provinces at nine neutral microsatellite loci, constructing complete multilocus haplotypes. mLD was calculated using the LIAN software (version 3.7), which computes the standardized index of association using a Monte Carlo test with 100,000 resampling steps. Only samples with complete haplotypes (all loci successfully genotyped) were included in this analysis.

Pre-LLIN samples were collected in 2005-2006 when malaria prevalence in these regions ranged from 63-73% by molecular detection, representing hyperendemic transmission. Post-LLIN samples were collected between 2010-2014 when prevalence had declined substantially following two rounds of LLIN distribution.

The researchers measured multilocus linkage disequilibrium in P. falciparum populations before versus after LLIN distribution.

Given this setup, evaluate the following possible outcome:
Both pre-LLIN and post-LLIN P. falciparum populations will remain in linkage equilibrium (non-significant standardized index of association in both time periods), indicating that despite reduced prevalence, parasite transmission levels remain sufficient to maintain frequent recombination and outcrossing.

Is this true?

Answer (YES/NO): NO